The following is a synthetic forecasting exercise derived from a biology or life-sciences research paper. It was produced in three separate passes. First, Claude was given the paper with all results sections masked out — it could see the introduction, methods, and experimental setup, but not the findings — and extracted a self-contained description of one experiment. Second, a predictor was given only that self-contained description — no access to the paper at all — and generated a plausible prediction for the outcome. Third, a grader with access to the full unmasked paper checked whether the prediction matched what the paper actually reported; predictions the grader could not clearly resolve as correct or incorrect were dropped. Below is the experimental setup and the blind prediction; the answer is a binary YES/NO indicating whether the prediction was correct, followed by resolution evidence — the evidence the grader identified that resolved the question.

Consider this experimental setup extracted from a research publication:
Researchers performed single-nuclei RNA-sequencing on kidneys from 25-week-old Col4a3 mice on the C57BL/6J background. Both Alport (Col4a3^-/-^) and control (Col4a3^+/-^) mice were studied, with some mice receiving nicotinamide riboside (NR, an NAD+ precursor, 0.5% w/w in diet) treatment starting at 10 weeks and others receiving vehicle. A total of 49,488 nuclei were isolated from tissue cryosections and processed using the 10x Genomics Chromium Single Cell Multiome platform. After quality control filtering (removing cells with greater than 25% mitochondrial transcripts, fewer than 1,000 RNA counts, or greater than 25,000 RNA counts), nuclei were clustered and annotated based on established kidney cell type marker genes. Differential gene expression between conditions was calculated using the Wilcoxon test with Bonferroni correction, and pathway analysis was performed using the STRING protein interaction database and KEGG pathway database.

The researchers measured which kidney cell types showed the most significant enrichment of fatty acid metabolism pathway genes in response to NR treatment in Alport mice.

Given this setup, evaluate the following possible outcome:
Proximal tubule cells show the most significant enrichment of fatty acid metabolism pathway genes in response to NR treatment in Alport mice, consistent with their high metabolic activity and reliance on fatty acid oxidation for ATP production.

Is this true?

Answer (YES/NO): YES